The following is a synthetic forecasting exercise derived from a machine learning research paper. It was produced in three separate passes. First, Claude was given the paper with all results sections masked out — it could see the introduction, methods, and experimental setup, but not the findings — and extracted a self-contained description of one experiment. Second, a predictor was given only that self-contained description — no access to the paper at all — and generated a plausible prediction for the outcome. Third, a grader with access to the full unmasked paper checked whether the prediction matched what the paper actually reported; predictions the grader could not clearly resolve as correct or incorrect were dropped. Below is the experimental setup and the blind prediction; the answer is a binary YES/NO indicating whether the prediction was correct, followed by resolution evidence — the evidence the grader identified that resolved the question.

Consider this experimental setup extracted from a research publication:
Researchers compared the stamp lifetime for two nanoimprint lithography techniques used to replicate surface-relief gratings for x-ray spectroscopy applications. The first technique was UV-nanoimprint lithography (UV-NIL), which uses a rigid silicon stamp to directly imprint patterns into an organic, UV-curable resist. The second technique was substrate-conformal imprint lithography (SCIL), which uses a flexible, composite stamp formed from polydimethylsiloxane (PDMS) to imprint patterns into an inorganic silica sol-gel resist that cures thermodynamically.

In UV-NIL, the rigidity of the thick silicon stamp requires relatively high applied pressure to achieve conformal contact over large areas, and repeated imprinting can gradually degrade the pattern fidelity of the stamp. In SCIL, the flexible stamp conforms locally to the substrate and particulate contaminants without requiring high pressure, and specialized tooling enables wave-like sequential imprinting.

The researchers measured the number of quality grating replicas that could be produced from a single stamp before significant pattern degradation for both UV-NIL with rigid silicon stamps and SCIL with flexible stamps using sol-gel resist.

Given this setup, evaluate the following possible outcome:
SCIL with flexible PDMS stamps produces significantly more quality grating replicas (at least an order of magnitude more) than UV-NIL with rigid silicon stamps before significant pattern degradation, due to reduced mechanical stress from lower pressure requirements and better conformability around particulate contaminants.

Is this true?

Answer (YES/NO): YES